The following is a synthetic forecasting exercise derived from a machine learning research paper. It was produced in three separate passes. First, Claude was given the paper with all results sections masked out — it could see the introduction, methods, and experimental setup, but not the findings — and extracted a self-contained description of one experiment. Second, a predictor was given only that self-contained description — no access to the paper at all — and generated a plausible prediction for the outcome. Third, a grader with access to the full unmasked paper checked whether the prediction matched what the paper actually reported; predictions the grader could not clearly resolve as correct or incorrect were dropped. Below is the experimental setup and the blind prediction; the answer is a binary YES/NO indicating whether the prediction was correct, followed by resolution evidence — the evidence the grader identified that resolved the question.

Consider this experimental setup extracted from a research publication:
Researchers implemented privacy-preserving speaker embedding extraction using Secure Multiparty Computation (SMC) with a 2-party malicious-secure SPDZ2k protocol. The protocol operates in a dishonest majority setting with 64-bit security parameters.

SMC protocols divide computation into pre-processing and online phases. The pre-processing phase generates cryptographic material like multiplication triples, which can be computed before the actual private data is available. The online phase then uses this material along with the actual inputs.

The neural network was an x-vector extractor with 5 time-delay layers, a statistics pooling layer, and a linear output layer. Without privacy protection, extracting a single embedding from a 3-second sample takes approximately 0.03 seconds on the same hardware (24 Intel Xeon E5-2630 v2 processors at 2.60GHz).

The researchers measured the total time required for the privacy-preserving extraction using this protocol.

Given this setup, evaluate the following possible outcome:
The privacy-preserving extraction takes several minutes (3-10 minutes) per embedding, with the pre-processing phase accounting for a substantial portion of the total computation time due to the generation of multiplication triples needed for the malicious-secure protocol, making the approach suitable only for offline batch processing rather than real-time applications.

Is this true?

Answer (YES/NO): NO